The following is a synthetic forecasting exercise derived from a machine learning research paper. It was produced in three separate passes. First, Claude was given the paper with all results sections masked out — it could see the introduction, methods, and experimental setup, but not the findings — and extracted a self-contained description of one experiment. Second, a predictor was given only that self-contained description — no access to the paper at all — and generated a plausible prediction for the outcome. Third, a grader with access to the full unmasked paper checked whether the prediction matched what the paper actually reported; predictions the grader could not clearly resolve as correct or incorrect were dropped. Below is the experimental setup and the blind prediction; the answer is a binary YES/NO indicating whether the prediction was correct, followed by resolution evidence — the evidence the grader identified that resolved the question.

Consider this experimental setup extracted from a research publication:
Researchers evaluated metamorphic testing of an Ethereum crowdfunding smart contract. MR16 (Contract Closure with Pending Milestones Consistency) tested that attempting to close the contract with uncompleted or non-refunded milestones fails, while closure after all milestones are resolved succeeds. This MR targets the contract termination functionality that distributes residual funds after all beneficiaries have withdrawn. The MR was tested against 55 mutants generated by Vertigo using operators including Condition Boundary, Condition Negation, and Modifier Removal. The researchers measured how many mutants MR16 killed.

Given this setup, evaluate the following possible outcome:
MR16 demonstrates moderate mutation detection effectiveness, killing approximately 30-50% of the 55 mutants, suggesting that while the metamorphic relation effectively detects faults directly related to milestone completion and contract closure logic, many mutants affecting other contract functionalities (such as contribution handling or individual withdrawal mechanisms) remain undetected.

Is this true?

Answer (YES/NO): YES